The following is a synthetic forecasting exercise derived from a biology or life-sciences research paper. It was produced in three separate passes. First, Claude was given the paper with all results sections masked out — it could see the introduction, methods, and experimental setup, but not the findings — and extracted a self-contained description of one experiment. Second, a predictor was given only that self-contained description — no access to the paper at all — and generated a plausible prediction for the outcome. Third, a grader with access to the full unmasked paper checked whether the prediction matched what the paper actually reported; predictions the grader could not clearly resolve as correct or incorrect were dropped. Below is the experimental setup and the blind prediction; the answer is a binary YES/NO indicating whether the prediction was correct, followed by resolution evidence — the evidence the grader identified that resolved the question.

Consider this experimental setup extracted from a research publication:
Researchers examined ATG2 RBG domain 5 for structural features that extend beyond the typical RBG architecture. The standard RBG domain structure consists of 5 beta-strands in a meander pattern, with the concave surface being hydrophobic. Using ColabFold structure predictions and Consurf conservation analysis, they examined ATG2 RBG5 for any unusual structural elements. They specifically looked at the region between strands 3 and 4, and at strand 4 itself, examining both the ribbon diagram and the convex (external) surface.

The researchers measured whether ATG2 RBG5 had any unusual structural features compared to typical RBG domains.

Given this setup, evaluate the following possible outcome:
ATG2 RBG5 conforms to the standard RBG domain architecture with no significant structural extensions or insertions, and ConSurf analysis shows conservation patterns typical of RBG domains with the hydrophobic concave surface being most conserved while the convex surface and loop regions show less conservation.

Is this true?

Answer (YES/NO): NO